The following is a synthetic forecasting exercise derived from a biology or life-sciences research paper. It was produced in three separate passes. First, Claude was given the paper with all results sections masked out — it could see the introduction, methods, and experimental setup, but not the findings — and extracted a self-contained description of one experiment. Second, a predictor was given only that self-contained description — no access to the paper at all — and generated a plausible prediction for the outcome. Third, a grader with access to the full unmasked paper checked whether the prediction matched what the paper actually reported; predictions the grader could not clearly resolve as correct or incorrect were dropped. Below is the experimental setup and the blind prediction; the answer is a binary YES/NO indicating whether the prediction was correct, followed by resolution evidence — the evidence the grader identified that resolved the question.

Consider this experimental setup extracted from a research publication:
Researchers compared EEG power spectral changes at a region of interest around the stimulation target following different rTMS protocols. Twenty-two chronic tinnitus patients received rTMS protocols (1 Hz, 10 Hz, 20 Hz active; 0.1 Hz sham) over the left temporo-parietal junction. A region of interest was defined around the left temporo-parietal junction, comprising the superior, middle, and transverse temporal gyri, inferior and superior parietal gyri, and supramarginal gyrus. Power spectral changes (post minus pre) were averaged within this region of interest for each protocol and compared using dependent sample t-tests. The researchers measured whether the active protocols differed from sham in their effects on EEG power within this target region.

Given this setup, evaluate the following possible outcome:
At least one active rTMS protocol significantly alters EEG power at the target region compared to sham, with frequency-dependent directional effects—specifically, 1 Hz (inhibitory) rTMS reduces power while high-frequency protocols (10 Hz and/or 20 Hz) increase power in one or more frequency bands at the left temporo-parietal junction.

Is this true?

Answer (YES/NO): NO